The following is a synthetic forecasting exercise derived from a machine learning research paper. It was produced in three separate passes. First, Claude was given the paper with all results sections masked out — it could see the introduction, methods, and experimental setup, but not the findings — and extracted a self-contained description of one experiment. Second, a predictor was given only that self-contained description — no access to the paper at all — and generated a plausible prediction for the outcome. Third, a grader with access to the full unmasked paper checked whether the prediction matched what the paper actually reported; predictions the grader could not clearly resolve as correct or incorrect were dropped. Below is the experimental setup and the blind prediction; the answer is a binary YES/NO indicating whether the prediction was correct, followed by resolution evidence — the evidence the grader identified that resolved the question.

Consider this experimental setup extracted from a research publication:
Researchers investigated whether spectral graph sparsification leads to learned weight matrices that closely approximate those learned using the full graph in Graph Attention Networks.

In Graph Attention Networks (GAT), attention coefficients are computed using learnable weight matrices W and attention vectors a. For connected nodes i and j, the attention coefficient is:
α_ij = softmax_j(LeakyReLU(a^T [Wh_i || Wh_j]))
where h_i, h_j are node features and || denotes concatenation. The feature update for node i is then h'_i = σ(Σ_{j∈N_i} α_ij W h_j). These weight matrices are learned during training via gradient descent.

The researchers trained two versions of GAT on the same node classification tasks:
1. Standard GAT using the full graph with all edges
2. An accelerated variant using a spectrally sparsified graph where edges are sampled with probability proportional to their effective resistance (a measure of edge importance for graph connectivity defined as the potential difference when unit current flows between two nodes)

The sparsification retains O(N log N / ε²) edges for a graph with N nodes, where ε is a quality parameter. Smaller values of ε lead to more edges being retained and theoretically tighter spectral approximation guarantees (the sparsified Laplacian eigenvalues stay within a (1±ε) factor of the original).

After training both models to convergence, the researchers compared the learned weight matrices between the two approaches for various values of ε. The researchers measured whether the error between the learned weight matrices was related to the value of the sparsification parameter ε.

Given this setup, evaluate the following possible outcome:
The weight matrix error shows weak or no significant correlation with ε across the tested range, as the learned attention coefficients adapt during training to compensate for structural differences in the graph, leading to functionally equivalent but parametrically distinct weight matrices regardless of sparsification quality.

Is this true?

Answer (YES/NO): NO